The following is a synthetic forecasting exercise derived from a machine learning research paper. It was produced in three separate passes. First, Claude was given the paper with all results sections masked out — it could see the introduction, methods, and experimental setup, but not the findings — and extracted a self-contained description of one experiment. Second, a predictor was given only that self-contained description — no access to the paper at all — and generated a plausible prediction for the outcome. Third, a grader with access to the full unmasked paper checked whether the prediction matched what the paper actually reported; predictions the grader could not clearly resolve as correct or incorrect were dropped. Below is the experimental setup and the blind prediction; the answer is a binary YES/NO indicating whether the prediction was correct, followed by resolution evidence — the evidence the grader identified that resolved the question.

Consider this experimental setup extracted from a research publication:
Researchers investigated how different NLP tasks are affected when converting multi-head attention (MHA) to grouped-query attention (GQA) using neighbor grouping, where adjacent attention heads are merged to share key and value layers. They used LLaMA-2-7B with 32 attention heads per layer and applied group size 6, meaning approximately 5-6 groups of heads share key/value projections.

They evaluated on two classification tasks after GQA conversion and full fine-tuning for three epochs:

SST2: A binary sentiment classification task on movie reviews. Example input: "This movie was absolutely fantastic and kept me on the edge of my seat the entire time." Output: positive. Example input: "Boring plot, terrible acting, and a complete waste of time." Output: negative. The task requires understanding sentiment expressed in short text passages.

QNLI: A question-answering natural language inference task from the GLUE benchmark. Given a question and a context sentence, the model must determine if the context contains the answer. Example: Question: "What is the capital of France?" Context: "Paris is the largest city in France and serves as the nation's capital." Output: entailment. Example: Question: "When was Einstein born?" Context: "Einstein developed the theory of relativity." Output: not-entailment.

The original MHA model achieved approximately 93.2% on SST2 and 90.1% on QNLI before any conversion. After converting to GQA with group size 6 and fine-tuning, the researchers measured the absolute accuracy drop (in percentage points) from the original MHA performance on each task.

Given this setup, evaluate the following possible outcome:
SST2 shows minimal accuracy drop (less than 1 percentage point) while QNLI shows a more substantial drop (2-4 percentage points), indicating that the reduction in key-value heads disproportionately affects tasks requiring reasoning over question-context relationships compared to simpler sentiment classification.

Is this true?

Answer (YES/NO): NO